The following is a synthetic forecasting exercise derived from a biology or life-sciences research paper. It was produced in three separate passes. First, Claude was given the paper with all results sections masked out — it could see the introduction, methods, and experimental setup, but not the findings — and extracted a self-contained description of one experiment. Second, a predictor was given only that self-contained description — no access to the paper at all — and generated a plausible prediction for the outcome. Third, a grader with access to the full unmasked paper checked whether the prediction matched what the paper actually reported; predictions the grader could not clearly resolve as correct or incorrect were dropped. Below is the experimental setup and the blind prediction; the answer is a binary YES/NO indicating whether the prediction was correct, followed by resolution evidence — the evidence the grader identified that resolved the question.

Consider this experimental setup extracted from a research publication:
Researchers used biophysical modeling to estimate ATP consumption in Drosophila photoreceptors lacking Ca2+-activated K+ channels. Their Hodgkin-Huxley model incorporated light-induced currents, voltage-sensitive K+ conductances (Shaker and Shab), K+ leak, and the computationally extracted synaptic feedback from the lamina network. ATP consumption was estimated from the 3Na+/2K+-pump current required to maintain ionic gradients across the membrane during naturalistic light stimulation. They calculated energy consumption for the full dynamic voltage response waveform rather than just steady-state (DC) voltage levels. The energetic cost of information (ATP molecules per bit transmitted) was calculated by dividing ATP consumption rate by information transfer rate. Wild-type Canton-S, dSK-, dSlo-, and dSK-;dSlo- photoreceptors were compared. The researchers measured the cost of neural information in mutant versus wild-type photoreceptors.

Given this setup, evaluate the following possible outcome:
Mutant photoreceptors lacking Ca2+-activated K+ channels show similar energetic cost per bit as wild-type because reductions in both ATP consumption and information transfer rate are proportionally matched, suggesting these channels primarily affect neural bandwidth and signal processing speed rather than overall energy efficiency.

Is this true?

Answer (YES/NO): NO